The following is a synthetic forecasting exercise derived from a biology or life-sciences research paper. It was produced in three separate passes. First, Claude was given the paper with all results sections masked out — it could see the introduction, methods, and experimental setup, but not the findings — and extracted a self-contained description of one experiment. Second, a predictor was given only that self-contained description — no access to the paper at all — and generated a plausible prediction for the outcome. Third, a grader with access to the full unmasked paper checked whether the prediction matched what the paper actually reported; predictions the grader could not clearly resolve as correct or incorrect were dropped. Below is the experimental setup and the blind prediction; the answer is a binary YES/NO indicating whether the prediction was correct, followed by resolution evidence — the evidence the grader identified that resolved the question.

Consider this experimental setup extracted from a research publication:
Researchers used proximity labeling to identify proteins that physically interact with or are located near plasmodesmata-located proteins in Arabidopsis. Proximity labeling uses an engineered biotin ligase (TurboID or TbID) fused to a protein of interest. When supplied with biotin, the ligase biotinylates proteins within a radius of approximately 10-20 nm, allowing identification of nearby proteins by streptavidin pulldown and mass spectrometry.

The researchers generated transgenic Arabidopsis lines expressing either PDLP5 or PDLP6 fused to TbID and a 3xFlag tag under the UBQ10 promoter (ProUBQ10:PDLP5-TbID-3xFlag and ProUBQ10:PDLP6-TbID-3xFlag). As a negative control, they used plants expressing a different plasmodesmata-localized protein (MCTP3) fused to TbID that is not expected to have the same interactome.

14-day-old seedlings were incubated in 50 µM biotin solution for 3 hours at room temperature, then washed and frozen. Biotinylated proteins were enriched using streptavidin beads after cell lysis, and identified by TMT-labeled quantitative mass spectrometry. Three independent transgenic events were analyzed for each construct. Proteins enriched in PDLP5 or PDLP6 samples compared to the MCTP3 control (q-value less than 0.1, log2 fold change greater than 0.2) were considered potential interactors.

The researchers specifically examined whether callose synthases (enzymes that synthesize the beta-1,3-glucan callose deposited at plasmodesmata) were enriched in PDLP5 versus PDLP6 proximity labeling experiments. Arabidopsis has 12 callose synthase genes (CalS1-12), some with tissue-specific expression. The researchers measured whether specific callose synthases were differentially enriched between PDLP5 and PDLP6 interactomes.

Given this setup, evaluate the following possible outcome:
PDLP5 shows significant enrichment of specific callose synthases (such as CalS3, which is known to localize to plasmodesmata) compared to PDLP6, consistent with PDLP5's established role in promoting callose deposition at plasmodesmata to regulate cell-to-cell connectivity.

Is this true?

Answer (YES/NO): NO